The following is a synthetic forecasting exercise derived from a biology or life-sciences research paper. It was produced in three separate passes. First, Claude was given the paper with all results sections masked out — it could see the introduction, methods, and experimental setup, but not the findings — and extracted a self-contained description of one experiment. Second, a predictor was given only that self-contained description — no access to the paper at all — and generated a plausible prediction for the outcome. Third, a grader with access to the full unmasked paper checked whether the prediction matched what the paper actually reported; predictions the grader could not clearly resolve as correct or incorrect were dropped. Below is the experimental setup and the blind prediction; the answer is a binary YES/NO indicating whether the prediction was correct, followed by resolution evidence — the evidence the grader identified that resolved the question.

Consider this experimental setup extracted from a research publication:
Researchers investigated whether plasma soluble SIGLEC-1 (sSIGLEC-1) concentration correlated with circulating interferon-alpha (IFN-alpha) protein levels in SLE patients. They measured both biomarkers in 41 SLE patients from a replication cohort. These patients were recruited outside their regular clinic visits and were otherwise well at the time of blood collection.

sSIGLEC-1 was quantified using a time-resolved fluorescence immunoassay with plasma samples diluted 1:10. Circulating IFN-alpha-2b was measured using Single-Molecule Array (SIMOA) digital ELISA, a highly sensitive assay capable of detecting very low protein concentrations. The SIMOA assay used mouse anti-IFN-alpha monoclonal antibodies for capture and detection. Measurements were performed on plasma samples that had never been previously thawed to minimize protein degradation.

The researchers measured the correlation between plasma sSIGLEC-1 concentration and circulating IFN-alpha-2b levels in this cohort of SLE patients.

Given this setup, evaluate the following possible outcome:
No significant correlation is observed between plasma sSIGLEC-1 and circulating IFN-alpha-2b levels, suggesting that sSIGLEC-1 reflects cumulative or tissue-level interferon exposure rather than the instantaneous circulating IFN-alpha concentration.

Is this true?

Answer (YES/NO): NO